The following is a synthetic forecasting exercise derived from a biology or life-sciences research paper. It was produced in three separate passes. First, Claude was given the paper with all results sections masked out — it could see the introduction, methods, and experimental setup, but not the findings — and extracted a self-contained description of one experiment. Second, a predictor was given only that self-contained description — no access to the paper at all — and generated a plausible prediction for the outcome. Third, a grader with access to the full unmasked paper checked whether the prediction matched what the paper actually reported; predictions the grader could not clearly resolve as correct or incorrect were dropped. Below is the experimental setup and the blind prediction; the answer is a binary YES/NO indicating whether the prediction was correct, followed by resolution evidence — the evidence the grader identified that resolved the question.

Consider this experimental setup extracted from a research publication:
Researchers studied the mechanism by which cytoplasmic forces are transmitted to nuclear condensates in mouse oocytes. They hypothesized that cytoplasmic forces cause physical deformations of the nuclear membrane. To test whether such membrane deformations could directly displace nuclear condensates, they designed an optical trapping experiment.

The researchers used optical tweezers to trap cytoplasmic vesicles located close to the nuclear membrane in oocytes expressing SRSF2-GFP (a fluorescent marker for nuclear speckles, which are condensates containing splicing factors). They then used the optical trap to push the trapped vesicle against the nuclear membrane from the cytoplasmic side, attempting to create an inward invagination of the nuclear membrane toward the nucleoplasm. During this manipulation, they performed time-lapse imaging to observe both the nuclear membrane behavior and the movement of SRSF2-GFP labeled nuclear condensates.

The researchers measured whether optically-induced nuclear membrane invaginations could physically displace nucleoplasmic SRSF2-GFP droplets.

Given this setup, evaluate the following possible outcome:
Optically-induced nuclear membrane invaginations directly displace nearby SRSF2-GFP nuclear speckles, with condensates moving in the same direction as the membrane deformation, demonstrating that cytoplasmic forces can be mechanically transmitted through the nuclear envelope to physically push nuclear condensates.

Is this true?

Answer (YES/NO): YES